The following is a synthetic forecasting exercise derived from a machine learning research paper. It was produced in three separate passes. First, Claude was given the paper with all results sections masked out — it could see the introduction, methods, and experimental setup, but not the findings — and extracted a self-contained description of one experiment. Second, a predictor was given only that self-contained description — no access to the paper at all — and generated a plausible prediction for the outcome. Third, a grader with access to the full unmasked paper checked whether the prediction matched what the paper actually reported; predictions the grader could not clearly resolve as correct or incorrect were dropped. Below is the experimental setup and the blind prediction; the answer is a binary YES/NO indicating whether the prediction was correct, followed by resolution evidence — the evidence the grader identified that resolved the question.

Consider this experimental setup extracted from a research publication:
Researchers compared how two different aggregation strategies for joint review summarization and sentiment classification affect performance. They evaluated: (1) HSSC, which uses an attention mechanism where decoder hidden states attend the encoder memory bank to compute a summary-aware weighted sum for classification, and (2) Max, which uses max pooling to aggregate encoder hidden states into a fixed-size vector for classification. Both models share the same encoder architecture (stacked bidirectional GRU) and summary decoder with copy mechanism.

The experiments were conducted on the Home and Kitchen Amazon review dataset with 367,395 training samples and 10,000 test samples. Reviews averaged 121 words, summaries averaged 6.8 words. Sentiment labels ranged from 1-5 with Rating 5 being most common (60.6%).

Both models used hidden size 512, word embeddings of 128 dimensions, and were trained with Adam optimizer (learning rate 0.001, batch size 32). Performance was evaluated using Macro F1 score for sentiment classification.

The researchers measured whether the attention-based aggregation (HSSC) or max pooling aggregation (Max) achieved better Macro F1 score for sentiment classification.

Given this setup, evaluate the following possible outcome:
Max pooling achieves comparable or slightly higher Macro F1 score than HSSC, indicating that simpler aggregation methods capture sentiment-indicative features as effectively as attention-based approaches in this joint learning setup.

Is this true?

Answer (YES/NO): NO